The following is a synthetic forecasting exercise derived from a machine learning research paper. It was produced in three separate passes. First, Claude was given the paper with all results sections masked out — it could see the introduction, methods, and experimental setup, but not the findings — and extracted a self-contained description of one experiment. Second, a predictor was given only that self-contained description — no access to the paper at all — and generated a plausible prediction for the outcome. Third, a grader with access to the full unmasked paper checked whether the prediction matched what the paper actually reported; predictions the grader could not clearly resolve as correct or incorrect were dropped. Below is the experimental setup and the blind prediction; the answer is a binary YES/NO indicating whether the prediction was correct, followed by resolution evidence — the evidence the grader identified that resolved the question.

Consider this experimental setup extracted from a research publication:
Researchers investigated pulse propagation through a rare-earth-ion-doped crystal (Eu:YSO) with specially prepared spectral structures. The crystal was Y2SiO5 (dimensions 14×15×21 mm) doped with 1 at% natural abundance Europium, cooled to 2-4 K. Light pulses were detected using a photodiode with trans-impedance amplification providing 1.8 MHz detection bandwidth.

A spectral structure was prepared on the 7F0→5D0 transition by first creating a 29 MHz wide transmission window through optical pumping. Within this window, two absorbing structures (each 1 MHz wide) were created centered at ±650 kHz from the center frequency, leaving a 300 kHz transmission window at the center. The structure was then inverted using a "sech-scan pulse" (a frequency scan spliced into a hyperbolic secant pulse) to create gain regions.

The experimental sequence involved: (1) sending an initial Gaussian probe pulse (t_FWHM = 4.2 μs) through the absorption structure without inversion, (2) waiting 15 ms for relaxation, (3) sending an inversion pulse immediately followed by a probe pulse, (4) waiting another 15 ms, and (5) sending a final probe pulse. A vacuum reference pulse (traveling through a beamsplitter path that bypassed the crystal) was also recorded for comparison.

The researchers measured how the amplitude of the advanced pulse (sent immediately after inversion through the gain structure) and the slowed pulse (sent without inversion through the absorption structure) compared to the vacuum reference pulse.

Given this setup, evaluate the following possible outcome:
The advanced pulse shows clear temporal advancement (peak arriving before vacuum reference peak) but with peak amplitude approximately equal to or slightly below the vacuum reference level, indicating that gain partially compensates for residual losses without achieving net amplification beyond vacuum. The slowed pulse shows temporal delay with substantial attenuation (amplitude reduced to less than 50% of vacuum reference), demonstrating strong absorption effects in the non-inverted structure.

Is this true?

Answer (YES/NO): NO